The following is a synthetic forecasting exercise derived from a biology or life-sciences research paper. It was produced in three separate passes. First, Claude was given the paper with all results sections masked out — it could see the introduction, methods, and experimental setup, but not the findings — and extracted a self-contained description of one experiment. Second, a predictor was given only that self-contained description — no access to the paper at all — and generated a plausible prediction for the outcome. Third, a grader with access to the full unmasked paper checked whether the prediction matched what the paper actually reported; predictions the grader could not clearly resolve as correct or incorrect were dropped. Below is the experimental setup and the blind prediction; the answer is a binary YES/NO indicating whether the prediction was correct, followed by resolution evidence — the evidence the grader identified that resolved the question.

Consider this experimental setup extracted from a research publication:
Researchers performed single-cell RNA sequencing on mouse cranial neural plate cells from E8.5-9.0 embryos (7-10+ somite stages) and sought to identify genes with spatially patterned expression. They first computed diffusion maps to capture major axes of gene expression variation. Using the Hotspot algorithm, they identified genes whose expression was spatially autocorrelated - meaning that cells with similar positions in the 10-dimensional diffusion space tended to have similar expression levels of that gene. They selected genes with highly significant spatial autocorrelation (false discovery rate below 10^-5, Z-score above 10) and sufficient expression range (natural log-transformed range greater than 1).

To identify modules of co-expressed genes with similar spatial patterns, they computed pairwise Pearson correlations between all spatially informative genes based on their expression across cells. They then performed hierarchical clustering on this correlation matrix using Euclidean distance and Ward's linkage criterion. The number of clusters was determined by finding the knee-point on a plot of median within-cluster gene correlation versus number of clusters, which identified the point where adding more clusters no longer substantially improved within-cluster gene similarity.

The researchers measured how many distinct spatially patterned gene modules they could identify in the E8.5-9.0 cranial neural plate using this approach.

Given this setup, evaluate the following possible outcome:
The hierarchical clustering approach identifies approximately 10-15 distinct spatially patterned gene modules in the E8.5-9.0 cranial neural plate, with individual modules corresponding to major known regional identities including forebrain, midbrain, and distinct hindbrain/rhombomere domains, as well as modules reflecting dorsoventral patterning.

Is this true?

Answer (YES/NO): YES